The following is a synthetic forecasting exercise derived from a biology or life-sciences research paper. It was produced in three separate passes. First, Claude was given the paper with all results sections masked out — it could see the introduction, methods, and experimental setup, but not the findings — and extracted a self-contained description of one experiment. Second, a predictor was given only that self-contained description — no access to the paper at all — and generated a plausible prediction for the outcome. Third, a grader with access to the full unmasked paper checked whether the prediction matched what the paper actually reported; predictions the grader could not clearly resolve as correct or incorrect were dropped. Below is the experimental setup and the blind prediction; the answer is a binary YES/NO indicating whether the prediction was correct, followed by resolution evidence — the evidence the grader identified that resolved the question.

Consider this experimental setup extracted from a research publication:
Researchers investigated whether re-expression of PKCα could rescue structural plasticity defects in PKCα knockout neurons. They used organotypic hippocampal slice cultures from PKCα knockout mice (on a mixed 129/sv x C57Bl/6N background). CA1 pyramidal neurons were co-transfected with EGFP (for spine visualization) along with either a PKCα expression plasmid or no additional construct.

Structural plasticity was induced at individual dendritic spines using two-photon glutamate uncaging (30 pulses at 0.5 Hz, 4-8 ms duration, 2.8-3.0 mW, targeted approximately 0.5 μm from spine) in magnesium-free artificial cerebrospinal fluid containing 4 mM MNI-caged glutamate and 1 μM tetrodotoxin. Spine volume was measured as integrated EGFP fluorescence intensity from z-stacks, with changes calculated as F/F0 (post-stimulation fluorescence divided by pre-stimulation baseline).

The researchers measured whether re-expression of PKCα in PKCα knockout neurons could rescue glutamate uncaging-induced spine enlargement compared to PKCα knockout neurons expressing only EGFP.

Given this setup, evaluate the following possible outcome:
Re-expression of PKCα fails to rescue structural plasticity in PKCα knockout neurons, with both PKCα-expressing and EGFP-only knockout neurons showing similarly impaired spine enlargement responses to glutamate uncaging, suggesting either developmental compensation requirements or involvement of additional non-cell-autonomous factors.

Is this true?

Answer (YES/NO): NO